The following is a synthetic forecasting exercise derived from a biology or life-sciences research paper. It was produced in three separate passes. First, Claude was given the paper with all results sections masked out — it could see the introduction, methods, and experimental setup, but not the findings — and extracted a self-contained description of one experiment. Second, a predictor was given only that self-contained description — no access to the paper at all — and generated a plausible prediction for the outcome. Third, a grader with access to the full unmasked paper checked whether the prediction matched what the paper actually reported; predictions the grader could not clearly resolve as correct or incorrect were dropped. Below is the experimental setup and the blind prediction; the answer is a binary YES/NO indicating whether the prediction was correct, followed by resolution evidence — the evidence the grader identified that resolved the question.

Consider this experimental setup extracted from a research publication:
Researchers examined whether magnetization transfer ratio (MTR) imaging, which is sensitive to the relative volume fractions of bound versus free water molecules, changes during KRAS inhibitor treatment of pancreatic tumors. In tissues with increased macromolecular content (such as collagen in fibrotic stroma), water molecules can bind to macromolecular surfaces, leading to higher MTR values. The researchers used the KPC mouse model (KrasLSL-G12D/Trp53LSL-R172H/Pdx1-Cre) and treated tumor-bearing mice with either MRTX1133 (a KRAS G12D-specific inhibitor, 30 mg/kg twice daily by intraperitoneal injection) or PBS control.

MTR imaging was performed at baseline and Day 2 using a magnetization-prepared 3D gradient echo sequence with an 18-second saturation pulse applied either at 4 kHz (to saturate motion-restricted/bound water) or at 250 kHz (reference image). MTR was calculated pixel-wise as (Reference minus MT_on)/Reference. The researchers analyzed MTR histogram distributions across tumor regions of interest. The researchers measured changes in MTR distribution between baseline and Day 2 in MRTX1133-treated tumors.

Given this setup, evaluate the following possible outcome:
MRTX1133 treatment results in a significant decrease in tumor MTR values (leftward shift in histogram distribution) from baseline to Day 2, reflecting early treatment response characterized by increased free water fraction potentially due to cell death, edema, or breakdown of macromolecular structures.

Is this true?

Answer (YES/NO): NO